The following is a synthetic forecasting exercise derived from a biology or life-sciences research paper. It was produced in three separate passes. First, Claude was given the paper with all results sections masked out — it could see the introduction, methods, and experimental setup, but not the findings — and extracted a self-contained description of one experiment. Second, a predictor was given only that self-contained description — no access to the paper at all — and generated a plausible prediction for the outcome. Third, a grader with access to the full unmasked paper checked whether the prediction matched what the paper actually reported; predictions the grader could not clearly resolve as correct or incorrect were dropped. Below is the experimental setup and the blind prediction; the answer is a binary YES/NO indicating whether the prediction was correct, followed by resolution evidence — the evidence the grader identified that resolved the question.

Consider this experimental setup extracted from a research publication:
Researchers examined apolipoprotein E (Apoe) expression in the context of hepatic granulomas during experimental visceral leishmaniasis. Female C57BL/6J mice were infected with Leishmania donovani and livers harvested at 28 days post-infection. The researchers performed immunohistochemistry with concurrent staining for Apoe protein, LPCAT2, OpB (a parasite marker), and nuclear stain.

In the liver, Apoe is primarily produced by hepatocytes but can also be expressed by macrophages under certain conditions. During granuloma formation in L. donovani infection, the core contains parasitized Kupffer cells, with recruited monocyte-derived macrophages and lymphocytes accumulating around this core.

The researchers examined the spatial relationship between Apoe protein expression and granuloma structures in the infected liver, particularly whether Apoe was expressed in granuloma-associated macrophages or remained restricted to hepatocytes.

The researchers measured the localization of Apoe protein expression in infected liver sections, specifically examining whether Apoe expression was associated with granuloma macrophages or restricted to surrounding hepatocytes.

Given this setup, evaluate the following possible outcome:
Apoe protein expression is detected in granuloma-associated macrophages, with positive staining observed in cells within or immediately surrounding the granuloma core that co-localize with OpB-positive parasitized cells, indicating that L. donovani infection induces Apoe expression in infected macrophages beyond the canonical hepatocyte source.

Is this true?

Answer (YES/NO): NO